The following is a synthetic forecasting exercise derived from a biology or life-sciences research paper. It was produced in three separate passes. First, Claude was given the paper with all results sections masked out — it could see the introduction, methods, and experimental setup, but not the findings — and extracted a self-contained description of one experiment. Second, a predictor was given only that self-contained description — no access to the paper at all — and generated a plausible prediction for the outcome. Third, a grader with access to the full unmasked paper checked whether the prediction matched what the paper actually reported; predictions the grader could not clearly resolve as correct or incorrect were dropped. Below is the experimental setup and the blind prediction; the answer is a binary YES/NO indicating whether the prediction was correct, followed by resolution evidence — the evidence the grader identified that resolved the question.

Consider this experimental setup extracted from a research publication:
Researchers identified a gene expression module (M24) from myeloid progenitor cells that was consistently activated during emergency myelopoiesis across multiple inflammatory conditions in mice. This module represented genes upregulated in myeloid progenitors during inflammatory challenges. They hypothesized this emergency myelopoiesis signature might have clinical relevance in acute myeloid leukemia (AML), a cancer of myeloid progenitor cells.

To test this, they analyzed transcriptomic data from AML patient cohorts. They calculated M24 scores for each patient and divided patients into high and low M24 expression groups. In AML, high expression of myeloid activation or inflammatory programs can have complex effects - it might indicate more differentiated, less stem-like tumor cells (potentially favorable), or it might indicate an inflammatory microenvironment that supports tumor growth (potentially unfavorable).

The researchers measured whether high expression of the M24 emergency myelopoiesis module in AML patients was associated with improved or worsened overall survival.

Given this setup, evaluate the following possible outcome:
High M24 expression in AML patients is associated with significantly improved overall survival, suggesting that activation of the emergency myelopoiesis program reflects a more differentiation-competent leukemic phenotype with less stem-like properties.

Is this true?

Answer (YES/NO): NO